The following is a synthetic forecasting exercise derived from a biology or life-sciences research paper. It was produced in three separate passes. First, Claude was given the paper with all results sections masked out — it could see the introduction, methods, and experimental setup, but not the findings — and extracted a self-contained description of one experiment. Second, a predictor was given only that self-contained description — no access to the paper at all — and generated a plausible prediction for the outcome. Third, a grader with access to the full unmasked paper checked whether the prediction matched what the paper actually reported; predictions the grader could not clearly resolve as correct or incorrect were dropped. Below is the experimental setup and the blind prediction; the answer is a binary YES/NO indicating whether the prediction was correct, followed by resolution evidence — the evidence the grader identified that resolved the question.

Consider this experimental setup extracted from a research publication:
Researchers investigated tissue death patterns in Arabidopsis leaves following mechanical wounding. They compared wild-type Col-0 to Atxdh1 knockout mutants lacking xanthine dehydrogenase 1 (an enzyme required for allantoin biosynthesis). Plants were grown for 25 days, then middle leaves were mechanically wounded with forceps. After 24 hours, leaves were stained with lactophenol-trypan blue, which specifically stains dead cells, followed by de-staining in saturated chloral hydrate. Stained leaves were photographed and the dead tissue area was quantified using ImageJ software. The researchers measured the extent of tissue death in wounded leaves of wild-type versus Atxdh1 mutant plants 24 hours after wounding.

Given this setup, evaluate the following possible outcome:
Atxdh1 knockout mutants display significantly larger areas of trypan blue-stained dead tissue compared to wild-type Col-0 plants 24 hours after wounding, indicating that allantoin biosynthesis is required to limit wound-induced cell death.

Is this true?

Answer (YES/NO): YES